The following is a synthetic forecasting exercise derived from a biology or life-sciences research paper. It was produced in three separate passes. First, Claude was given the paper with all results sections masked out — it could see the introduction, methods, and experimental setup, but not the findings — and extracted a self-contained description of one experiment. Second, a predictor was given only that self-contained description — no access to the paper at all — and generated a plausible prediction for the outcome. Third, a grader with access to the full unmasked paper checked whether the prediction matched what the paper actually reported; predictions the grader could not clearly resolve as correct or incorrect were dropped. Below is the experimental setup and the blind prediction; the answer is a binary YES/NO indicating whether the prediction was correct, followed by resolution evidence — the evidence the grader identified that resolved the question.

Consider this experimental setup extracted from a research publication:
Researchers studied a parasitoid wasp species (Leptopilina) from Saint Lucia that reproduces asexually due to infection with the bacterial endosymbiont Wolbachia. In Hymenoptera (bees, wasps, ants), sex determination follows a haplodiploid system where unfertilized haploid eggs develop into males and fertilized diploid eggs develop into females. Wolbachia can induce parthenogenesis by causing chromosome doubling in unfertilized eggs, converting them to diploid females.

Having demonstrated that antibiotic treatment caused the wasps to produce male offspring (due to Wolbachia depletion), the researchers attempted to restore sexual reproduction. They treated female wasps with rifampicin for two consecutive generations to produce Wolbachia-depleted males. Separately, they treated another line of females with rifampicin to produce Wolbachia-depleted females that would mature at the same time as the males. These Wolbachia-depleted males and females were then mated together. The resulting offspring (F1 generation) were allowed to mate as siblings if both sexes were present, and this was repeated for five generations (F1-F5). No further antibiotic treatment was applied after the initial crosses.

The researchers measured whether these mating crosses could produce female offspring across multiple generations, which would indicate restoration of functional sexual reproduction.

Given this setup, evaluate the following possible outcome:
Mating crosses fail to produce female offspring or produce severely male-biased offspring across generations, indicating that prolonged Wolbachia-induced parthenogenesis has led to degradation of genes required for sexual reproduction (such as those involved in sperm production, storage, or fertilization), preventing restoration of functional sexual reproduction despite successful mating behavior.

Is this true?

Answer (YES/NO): YES